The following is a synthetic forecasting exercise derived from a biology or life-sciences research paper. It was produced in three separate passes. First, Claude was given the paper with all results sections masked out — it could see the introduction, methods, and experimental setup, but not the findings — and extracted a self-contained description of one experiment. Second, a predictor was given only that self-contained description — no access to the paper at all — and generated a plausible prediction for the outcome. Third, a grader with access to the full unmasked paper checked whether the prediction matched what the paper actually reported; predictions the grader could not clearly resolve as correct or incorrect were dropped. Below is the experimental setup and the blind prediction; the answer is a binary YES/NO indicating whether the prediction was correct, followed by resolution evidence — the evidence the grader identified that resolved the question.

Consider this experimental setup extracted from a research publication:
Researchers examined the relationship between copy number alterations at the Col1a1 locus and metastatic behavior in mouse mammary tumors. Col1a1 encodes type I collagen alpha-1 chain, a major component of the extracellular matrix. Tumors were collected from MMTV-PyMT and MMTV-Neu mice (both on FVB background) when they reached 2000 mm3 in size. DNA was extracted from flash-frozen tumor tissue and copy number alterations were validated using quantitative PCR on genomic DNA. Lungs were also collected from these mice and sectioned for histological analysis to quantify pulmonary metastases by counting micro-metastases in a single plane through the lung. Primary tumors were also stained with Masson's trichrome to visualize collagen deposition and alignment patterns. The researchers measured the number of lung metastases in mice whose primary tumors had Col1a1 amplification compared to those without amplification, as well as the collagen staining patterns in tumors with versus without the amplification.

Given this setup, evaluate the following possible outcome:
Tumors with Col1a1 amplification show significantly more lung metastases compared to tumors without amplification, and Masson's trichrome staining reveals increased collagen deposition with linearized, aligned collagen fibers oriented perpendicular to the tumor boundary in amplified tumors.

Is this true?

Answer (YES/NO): NO